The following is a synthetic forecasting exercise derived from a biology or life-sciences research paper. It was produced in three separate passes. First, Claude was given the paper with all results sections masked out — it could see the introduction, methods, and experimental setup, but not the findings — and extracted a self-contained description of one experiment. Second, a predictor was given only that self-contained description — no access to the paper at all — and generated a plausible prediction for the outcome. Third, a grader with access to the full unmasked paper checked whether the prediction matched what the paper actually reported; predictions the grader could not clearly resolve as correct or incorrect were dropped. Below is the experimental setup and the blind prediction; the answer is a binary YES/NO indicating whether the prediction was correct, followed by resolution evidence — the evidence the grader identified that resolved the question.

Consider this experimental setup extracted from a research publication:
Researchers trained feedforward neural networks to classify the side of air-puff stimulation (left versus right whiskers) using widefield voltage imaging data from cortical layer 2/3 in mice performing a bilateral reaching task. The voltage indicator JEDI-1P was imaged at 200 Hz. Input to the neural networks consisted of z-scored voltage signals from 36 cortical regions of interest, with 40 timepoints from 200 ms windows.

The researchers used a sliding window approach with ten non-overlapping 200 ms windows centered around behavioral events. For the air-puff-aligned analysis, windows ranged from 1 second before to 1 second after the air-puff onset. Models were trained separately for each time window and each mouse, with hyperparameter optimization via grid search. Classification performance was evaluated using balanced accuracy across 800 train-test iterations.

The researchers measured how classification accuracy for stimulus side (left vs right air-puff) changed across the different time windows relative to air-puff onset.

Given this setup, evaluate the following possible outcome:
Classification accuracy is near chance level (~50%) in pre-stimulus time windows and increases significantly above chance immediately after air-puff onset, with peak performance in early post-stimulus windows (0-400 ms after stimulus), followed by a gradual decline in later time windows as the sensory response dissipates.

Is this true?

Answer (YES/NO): YES